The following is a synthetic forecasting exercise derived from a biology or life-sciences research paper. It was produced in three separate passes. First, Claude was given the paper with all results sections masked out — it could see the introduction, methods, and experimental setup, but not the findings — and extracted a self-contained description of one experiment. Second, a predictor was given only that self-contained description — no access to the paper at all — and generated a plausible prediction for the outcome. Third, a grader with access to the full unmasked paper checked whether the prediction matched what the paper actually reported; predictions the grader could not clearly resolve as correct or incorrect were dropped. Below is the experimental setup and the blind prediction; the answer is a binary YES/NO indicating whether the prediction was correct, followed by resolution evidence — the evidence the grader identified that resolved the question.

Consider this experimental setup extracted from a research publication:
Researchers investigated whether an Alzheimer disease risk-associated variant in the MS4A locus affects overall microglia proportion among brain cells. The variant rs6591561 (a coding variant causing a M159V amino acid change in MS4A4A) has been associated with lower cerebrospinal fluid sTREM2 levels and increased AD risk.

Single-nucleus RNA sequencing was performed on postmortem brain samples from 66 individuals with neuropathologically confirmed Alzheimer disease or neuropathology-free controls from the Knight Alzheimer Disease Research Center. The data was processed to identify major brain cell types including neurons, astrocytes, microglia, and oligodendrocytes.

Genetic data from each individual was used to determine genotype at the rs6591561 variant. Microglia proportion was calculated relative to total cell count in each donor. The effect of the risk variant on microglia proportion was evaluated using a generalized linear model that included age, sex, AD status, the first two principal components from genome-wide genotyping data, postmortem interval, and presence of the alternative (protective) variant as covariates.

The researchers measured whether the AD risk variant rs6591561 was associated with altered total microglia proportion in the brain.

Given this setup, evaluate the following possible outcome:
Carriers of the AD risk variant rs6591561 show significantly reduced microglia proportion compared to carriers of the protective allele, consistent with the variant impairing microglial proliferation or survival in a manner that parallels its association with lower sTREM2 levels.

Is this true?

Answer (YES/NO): NO